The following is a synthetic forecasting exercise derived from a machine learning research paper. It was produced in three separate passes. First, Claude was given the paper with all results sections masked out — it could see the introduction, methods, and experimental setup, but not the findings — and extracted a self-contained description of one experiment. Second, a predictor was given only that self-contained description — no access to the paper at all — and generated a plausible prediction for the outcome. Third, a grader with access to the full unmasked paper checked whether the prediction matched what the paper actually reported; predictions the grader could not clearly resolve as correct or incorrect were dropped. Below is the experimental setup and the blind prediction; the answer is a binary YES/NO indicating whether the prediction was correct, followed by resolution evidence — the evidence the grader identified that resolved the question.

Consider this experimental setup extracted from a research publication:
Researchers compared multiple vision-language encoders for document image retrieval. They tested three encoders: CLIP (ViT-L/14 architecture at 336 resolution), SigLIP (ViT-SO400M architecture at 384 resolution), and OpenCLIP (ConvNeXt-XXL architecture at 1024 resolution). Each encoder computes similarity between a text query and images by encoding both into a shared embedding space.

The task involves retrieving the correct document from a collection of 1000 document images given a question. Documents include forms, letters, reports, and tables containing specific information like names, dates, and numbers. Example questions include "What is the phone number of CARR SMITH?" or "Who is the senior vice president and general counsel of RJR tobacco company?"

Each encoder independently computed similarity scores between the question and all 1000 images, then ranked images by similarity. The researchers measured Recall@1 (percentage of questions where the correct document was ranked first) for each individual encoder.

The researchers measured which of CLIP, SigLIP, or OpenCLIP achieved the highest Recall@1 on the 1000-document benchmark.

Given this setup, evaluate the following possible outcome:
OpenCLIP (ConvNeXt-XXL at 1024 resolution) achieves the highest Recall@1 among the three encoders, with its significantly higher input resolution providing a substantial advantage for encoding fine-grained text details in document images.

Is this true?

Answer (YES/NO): YES